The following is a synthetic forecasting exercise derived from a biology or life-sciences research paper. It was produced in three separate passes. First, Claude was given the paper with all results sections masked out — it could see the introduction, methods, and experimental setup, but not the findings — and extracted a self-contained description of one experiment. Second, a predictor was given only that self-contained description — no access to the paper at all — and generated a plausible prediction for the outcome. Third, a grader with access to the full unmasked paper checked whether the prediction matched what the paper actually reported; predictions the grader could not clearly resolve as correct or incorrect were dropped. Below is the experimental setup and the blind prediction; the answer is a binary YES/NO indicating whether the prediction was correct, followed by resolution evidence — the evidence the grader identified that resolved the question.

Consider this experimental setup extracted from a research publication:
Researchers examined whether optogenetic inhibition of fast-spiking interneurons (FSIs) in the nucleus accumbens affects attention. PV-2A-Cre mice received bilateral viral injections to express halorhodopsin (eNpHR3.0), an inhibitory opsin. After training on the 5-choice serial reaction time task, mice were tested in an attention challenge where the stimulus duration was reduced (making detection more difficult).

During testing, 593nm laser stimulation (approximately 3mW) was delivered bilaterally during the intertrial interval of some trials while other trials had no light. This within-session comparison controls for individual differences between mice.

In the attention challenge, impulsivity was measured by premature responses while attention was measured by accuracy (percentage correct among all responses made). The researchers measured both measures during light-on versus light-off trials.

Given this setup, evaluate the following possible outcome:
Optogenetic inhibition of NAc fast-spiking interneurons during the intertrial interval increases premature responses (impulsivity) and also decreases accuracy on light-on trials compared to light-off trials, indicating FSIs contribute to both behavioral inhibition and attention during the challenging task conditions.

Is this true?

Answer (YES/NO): YES